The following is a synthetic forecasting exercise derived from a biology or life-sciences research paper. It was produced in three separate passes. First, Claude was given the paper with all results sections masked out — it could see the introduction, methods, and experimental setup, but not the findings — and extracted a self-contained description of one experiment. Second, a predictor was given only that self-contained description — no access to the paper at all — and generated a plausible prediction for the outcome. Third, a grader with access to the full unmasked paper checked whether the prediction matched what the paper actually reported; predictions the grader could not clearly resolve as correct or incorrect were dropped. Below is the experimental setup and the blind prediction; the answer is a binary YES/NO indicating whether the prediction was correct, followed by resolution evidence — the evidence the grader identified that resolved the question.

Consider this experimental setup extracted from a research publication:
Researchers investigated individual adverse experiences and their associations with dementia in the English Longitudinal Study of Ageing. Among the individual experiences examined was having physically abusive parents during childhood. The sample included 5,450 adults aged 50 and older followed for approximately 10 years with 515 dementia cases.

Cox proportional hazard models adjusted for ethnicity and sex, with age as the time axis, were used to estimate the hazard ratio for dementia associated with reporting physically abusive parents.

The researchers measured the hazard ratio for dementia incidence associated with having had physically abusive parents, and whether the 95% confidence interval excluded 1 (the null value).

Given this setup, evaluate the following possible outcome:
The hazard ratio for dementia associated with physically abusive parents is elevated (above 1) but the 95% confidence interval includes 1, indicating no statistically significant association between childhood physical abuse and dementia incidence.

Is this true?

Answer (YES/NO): NO